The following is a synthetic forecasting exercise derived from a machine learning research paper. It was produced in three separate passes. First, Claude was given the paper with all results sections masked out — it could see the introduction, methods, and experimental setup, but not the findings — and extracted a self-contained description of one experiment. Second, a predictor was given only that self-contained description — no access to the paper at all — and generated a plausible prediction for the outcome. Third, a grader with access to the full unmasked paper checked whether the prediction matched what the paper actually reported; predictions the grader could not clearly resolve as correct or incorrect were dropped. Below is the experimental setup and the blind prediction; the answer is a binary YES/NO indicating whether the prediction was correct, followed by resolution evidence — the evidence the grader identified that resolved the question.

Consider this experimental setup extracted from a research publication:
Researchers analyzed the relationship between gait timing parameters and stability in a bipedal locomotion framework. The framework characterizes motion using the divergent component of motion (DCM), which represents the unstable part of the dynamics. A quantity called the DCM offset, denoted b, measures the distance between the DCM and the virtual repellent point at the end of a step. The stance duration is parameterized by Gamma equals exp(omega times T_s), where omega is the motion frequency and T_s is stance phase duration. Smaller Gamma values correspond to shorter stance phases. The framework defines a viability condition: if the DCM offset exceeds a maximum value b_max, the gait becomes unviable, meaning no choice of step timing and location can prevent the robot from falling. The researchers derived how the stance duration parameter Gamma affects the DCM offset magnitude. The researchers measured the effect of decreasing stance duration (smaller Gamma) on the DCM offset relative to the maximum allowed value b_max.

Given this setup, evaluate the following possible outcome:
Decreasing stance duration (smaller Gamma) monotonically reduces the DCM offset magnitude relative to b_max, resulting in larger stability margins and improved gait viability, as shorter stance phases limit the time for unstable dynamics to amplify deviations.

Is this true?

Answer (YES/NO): NO